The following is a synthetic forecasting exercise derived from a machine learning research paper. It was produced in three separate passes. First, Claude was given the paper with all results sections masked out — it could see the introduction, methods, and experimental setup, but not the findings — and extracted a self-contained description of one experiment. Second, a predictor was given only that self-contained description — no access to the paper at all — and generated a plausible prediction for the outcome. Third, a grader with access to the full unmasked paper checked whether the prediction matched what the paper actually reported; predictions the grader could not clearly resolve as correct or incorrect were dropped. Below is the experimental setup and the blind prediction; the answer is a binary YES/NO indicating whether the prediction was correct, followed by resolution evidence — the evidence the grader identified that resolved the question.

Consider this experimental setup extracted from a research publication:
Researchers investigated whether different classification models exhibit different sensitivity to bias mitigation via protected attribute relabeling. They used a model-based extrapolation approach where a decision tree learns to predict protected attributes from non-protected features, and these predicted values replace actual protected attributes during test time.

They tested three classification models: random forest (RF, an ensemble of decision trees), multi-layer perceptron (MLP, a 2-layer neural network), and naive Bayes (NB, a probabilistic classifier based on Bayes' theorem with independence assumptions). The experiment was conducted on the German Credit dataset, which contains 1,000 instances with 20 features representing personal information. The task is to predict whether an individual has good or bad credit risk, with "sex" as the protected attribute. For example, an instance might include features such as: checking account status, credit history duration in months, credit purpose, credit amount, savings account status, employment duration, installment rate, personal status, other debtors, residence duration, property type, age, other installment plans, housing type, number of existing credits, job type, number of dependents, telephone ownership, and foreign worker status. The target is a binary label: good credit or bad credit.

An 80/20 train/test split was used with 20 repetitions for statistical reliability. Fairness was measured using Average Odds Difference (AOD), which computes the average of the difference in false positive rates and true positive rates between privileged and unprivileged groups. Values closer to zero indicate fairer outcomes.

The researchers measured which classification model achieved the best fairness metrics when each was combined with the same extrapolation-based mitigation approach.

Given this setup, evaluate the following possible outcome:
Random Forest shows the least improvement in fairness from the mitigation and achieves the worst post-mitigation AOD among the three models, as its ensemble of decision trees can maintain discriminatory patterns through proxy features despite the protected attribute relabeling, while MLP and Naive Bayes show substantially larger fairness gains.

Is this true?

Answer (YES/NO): NO